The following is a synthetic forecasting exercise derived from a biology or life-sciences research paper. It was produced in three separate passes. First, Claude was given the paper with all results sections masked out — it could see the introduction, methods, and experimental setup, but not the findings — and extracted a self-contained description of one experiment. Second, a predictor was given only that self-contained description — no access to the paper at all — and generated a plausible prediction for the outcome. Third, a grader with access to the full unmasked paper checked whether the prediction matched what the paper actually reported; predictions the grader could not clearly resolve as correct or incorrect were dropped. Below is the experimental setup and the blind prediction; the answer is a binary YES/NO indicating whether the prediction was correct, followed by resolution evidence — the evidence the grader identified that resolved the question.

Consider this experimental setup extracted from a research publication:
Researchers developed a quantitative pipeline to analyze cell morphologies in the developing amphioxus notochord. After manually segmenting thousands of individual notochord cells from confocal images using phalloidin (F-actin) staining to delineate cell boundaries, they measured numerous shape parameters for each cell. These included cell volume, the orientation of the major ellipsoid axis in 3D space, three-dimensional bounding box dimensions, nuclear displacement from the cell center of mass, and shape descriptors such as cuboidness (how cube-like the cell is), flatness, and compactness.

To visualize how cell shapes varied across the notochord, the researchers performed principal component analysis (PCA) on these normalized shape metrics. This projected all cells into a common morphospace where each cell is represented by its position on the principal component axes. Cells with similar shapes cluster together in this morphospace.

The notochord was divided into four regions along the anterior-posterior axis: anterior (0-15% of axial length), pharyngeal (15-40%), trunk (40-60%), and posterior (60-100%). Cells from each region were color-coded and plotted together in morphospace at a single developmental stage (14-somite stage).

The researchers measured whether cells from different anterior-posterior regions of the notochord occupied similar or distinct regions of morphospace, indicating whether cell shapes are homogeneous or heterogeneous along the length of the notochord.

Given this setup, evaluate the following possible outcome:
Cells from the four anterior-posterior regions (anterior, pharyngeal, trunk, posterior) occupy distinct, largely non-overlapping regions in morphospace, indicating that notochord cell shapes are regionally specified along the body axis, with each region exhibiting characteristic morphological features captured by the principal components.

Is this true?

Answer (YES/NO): NO